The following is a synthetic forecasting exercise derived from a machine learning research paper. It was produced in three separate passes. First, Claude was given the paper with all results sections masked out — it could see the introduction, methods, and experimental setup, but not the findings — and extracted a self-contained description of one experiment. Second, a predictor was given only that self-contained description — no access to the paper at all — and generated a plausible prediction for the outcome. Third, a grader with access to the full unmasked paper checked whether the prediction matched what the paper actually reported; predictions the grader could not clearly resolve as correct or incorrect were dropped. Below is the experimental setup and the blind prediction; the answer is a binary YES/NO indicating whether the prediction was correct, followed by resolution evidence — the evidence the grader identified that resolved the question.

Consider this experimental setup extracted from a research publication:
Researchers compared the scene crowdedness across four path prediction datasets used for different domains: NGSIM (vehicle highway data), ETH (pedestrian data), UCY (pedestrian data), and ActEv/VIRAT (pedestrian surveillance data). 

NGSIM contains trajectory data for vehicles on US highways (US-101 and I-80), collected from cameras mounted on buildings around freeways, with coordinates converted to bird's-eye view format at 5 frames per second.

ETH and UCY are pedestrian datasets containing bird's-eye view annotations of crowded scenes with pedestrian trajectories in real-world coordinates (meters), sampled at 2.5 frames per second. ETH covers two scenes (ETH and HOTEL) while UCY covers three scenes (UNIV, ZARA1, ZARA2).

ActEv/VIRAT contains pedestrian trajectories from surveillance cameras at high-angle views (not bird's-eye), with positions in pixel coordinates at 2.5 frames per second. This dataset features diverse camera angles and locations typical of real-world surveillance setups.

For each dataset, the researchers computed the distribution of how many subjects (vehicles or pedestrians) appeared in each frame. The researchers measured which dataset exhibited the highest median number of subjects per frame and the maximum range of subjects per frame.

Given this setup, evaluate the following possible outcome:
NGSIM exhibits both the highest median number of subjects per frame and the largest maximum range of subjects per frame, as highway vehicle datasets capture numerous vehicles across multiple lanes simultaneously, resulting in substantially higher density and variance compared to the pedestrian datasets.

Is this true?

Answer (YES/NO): YES